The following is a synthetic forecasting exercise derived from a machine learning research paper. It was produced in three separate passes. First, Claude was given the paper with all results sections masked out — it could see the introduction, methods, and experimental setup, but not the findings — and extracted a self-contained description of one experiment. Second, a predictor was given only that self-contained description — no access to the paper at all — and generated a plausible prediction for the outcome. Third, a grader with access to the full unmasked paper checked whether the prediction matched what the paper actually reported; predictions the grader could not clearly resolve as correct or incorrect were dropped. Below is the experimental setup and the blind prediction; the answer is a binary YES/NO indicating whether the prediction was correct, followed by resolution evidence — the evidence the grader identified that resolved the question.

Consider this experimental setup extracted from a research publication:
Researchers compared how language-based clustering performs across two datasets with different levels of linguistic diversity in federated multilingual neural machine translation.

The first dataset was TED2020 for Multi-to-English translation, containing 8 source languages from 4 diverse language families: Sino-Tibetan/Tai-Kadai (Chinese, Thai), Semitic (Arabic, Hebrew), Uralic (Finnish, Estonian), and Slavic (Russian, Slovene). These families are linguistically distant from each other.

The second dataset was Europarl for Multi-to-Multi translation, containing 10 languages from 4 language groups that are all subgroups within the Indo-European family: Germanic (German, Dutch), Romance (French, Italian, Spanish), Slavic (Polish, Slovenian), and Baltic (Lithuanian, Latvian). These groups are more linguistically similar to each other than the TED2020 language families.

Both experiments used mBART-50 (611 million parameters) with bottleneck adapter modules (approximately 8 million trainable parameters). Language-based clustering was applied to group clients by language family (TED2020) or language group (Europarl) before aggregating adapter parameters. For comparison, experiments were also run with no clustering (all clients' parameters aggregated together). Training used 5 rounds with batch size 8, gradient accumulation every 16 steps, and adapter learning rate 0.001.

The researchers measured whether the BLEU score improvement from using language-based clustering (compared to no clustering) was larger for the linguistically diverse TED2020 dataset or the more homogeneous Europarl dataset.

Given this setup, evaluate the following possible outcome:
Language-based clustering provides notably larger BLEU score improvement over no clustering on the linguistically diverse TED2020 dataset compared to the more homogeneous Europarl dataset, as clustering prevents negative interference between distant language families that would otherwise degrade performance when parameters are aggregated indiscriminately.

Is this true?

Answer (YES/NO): NO